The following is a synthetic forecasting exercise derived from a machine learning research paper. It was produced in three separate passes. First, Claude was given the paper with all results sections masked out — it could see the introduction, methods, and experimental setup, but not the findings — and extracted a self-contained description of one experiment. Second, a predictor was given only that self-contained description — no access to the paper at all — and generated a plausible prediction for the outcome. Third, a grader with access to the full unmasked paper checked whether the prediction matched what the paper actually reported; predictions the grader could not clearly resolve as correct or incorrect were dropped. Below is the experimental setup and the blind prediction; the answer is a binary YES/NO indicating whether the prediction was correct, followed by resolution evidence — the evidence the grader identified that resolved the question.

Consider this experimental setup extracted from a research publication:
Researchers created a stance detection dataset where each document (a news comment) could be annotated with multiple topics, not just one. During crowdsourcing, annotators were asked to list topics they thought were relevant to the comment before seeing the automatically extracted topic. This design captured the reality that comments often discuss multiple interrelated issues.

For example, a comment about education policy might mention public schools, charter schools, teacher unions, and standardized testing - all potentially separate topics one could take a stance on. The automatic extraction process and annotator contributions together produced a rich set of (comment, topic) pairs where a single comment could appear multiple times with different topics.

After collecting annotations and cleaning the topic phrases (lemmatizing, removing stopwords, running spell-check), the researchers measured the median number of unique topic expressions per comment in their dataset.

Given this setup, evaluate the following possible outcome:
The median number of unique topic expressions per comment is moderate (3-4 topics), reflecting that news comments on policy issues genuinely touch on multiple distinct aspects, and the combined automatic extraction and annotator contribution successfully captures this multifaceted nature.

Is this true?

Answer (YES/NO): YES